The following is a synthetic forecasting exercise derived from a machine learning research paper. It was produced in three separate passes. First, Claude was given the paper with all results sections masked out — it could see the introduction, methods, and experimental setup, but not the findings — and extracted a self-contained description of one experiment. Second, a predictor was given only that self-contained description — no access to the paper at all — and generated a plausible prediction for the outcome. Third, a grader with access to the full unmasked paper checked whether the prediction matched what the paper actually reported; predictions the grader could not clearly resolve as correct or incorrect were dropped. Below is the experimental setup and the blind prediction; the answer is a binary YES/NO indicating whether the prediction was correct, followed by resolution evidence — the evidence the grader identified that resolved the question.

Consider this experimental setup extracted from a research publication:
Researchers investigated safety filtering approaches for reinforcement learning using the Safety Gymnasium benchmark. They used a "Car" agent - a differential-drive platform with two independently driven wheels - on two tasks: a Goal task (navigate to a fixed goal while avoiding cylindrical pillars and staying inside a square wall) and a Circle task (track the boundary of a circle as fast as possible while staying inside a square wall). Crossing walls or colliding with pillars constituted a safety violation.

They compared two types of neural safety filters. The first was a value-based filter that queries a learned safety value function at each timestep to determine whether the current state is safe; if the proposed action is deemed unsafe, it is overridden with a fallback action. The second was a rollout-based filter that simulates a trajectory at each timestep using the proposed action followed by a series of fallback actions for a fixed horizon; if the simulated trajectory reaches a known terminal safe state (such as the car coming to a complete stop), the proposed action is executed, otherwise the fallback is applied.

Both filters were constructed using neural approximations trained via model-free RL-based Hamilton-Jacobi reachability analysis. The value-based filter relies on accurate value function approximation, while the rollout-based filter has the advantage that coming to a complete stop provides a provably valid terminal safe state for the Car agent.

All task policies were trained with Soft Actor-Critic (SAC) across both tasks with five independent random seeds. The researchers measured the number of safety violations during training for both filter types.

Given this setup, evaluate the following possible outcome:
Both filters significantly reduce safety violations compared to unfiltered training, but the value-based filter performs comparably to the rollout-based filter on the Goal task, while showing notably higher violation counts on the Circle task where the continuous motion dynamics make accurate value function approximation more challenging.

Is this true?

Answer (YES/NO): NO